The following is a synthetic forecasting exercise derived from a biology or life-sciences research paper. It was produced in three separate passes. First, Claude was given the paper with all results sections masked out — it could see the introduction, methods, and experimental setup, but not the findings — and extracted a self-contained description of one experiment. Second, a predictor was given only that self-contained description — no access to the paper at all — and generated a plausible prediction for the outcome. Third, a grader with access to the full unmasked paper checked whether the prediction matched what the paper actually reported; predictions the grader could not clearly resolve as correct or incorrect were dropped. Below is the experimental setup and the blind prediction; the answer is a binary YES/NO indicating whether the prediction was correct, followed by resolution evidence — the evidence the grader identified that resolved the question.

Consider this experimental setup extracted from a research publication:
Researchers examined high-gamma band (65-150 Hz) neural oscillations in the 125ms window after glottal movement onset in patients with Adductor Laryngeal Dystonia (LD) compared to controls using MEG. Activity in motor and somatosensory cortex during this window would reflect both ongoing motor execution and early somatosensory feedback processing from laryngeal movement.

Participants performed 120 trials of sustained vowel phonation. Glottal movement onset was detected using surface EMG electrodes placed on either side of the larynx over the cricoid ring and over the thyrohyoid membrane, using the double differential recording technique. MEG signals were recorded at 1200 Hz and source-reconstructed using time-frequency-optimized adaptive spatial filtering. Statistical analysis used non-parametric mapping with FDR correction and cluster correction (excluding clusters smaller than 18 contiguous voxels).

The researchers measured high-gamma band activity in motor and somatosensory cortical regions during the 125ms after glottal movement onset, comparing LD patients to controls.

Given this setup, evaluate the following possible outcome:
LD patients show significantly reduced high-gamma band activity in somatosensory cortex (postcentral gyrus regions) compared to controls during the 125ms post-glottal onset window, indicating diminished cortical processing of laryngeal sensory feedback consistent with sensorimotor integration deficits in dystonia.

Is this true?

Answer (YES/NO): NO